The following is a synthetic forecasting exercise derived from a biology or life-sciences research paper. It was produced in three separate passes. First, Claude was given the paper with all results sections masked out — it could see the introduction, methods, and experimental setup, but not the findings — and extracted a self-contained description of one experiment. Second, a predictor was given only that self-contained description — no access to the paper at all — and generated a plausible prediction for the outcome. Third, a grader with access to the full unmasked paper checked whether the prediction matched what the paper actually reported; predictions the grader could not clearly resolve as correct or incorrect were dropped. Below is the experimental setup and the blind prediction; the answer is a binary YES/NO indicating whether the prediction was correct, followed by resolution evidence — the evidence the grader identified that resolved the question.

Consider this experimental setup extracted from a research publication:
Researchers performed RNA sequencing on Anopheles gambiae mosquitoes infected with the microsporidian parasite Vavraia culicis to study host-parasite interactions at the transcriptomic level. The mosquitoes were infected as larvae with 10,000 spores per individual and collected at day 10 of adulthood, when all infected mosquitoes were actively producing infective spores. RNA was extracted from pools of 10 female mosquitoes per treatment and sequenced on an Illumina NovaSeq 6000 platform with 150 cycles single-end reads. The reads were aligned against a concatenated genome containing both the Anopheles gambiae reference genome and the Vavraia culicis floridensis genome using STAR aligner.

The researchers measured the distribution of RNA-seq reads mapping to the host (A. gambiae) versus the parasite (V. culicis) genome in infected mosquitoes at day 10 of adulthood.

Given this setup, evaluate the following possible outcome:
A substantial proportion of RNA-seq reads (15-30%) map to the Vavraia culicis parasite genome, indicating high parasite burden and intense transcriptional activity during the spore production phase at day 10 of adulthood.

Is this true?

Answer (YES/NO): NO